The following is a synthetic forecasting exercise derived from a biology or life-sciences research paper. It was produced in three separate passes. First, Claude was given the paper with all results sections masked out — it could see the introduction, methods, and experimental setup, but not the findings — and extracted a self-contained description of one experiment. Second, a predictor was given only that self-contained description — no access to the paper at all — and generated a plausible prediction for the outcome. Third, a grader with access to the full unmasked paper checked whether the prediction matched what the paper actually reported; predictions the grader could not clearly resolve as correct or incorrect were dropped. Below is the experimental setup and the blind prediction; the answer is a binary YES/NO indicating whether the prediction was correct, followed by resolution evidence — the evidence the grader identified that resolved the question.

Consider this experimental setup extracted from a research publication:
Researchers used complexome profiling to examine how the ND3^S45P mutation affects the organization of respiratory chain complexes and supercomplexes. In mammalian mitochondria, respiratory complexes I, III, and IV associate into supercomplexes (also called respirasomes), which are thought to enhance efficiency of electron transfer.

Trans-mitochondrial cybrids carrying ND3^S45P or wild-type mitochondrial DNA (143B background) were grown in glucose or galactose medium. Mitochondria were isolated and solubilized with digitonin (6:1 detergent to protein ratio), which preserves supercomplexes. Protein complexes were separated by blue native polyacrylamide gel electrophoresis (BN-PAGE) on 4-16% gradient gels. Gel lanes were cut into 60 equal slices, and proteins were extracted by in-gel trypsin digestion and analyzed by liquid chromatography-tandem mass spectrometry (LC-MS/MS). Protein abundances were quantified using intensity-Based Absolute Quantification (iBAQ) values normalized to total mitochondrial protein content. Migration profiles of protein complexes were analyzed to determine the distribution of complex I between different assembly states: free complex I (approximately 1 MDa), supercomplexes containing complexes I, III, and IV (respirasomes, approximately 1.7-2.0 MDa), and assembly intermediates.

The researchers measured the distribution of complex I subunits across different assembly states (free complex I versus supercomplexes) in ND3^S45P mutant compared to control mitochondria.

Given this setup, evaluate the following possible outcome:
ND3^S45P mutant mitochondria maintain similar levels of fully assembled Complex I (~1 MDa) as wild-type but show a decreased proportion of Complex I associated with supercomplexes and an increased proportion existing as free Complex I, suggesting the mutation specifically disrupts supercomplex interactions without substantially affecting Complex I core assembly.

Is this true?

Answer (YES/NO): NO